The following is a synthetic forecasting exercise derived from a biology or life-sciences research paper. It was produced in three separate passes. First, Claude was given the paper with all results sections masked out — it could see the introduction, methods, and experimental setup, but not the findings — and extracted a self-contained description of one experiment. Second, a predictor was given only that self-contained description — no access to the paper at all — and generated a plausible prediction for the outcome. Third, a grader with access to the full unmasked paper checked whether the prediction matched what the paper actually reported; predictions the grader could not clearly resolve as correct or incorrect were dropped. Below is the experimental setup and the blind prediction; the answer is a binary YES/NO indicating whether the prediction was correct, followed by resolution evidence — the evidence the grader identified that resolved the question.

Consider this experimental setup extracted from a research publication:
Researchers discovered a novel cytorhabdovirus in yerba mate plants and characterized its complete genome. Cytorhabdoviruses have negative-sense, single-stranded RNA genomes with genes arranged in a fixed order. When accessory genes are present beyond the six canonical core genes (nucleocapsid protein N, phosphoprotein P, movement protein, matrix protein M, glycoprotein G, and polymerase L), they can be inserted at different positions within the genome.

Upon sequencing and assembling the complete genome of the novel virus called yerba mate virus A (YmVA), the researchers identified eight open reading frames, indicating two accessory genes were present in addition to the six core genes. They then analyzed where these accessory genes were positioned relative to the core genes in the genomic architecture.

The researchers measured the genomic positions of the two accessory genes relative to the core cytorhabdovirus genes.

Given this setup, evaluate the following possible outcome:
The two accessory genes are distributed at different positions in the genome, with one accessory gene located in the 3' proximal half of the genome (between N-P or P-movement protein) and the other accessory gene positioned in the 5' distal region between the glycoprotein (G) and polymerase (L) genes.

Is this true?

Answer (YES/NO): NO